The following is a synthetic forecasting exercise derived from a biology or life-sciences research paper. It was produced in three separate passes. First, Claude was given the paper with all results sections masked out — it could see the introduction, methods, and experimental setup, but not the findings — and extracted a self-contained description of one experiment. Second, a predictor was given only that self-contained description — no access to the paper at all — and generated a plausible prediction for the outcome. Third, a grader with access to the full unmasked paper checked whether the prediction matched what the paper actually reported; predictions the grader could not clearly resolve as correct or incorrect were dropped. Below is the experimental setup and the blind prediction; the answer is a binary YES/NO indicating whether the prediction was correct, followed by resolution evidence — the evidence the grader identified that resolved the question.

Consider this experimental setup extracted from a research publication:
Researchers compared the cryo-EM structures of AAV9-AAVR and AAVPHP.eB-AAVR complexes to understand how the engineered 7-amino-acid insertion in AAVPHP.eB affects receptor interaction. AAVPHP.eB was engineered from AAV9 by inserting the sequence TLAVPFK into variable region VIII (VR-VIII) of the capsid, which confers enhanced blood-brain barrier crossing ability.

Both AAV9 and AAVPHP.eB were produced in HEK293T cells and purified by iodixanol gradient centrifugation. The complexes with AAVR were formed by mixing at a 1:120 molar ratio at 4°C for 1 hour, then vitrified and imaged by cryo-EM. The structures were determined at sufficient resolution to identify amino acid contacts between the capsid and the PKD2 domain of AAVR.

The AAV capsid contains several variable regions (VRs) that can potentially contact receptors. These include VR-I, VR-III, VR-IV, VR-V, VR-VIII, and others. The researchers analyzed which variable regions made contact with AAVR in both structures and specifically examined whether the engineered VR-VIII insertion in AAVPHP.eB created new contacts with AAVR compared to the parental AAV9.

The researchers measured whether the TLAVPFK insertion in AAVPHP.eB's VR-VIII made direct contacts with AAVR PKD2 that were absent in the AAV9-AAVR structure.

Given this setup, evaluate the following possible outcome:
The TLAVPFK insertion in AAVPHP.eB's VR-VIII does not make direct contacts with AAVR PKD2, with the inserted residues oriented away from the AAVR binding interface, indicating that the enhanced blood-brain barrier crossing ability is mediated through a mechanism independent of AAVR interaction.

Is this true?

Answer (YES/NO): YES